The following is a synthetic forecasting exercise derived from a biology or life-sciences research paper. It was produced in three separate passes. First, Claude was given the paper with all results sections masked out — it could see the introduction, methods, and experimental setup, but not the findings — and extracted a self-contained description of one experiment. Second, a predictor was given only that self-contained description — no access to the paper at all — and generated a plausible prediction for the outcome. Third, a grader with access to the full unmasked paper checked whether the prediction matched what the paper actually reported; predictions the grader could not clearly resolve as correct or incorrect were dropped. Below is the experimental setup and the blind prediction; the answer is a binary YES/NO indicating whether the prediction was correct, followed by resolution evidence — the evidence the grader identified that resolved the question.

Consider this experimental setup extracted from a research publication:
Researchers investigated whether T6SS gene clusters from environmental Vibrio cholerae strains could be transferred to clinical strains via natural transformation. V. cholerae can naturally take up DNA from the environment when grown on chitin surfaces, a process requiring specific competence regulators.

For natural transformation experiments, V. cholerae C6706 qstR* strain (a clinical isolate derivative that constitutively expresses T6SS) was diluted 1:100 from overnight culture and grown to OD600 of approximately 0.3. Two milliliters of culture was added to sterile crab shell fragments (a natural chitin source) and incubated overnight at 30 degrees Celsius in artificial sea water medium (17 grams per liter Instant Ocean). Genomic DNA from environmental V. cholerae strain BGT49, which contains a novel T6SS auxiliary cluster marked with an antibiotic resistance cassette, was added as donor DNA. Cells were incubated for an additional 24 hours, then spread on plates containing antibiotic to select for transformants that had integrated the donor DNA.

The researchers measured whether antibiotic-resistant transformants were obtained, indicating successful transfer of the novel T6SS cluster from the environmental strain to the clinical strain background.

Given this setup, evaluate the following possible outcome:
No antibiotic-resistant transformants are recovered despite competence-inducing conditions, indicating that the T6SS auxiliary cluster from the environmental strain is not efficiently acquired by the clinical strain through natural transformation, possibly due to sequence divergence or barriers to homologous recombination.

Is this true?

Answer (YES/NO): NO